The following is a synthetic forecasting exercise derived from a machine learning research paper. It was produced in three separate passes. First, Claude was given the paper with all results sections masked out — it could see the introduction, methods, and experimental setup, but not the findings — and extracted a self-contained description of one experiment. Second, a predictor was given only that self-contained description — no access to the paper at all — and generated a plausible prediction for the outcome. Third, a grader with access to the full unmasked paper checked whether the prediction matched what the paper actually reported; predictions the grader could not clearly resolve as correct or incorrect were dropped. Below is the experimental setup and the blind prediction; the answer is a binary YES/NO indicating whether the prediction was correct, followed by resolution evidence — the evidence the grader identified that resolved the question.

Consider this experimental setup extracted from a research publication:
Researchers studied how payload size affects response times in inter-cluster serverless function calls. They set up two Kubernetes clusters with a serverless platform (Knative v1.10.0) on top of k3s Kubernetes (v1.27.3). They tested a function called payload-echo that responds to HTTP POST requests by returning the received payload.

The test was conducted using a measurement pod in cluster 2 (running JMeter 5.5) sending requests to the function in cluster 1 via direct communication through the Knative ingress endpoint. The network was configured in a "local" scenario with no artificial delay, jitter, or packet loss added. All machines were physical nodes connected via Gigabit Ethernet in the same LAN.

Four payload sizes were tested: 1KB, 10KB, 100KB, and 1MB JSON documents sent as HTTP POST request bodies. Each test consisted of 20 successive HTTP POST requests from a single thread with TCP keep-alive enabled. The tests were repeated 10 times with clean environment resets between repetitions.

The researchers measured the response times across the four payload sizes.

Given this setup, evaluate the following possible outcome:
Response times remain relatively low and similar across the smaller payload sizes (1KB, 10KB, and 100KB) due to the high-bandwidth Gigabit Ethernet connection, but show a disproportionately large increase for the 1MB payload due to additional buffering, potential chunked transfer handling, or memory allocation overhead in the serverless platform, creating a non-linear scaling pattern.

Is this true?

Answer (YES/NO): NO